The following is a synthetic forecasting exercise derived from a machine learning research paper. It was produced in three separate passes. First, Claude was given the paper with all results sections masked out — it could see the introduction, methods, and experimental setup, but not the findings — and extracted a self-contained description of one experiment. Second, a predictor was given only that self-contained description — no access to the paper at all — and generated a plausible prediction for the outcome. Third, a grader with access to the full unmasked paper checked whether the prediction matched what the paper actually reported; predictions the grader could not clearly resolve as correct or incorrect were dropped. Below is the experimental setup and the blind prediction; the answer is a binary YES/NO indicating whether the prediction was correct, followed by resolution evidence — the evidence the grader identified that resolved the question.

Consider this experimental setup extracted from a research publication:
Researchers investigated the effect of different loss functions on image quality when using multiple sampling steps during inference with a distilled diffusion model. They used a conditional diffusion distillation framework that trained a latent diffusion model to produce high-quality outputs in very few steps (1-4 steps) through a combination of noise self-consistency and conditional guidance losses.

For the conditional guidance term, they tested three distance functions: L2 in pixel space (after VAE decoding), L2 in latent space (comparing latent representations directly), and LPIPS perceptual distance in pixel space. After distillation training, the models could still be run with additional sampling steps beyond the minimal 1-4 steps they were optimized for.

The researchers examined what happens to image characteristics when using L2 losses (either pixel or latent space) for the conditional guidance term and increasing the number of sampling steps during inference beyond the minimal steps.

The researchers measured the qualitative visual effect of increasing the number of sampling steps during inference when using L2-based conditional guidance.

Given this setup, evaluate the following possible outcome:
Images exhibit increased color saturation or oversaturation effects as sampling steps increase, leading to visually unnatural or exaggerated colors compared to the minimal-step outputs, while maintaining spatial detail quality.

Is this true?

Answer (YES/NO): NO